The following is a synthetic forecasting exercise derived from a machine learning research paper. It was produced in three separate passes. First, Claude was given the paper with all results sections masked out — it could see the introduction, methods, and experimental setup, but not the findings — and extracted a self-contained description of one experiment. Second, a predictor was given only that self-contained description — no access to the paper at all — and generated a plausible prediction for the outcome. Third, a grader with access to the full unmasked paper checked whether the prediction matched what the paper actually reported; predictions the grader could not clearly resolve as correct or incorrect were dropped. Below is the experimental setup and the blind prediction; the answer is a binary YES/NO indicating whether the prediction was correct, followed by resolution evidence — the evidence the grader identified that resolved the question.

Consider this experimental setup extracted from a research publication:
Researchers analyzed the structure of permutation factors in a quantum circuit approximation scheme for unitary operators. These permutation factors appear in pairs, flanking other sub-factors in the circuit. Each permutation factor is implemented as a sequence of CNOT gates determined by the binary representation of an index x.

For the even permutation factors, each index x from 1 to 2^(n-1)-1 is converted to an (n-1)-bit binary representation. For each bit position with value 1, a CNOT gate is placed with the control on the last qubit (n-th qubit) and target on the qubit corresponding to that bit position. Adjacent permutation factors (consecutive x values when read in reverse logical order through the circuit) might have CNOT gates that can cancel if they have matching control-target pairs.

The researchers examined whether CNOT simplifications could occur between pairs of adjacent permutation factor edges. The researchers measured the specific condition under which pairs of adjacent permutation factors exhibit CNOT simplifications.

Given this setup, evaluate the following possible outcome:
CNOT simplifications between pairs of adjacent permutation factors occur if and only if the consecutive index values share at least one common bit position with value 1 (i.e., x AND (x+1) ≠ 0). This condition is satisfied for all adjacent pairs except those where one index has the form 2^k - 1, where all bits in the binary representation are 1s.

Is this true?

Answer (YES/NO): YES